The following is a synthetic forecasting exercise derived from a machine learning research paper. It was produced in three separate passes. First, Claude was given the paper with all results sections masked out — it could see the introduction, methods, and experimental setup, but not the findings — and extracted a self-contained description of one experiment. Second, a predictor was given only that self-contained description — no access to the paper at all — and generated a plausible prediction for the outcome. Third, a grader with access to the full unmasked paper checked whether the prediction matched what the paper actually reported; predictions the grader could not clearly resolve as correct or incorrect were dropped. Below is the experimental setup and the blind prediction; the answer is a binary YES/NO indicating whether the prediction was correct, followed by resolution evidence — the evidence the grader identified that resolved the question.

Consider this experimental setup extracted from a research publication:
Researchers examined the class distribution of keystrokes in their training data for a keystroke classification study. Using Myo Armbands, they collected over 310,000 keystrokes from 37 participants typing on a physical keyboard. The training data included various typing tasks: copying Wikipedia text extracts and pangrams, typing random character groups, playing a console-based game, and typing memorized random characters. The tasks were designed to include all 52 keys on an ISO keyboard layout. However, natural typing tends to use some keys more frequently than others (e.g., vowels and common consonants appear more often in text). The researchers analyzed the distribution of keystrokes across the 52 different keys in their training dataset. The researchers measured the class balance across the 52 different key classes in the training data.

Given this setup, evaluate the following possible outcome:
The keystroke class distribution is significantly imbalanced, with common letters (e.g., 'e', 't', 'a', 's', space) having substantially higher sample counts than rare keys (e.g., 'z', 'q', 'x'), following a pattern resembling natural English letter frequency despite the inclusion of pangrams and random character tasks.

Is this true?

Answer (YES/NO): NO